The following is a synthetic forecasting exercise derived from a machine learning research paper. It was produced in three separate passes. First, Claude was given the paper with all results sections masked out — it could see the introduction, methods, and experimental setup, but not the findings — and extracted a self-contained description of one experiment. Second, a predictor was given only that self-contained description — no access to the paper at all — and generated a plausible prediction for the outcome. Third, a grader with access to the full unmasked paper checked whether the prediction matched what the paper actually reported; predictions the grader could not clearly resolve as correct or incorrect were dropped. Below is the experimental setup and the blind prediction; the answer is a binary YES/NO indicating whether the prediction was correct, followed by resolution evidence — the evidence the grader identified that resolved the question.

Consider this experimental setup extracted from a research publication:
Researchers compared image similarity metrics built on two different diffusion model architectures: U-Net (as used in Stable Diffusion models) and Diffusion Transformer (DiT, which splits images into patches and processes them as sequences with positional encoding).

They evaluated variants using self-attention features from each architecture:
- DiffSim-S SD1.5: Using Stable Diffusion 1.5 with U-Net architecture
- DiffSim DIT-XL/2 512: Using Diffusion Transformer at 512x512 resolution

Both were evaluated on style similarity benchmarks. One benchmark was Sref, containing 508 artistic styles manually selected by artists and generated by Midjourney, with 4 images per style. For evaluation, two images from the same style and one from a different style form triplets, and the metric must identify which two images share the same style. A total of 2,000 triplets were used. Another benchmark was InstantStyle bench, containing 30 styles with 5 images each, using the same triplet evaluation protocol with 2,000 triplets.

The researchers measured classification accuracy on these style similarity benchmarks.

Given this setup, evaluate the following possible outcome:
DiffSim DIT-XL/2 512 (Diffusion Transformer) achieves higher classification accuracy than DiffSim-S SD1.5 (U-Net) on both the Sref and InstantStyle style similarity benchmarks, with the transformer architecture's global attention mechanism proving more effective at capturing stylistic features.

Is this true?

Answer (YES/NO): NO